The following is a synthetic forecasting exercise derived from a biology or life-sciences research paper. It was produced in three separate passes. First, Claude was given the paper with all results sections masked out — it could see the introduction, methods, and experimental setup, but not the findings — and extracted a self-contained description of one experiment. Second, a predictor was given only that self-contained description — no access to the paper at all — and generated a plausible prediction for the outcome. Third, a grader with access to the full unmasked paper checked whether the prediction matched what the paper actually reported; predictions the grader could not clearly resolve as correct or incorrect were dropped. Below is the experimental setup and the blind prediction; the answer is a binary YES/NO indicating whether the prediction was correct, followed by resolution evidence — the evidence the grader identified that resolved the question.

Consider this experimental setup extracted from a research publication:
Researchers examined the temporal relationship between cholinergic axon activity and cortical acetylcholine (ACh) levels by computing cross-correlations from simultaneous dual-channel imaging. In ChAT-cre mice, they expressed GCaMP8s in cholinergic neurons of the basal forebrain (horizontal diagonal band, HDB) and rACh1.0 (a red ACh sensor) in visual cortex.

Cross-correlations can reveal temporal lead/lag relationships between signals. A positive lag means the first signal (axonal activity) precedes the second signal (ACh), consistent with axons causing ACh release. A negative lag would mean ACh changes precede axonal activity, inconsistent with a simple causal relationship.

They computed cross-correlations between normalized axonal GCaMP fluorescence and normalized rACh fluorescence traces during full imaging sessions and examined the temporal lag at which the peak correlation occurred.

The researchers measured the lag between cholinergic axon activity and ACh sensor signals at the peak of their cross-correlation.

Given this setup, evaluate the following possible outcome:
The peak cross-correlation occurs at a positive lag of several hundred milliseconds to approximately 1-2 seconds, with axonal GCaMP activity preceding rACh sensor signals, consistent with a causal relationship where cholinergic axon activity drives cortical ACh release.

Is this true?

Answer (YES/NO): YES